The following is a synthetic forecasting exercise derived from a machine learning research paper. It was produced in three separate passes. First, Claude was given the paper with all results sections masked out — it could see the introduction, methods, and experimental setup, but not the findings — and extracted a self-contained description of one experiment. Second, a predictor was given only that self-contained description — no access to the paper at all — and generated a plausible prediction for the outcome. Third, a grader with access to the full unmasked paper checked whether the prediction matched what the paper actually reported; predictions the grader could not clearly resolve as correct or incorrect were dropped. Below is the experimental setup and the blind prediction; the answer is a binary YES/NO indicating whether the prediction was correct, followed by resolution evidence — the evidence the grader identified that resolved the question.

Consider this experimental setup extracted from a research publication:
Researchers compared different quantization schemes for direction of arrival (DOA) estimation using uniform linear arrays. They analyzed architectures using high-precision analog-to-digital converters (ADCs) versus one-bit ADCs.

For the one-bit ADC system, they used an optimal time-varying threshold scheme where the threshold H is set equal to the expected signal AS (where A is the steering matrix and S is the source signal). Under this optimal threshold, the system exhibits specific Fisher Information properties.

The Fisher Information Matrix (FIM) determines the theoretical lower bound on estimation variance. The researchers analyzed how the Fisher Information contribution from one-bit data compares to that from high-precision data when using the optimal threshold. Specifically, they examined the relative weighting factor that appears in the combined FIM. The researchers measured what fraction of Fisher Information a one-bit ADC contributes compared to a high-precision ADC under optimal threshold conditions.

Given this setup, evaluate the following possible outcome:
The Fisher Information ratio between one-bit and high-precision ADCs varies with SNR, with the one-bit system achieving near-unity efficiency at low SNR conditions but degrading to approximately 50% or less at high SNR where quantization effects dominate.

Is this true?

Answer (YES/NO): NO